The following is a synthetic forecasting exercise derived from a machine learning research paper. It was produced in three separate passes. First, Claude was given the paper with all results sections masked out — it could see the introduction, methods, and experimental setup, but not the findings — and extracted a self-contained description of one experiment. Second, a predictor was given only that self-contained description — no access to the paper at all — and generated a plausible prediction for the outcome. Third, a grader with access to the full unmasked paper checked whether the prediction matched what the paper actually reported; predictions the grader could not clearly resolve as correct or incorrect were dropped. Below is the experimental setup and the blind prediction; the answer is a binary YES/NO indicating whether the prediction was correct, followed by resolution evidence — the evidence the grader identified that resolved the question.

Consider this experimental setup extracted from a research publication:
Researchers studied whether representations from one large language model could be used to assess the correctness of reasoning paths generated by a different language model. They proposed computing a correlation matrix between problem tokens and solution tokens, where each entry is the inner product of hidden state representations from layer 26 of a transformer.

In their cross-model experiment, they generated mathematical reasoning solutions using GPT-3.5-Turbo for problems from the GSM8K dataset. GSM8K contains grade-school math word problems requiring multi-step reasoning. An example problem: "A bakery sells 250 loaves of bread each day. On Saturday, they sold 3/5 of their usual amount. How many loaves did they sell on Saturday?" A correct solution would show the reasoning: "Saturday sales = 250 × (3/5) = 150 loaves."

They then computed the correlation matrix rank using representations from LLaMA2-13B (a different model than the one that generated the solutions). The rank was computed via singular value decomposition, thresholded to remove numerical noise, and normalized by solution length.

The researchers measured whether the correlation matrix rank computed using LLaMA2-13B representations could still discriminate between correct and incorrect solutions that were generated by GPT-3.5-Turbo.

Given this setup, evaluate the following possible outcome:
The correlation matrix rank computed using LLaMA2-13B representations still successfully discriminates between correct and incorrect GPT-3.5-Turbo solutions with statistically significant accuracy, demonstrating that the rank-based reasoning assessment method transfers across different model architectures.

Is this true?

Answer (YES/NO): YES